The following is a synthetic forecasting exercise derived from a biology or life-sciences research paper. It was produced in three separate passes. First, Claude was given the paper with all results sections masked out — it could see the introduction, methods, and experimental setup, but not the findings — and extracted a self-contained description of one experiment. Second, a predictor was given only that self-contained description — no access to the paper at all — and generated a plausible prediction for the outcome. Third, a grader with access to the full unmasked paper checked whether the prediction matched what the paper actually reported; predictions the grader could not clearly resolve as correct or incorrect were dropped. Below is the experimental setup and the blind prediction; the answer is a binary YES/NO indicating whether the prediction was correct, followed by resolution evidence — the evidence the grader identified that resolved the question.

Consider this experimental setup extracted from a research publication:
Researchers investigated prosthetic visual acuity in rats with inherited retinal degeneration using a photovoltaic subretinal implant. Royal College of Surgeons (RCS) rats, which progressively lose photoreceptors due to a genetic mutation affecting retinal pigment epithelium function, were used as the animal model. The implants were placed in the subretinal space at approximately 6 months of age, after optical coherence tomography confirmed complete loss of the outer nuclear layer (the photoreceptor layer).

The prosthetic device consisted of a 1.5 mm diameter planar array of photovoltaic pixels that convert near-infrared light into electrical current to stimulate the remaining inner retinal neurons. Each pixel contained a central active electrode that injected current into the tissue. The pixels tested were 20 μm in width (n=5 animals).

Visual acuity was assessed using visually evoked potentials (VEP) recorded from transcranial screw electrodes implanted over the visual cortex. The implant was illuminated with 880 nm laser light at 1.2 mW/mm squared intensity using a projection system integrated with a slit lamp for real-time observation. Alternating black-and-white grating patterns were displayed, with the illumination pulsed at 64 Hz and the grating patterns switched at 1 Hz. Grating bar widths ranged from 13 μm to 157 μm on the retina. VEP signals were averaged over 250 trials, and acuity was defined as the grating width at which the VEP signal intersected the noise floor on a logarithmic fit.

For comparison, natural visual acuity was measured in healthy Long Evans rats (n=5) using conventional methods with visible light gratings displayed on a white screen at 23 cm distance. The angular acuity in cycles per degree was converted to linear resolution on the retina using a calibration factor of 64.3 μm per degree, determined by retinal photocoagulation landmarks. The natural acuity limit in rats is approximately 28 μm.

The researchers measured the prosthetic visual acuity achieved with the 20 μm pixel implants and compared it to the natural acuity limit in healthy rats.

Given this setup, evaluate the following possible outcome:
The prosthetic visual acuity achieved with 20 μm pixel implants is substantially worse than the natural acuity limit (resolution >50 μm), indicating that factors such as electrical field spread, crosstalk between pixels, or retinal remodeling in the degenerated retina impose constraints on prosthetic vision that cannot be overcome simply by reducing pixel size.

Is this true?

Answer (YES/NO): NO